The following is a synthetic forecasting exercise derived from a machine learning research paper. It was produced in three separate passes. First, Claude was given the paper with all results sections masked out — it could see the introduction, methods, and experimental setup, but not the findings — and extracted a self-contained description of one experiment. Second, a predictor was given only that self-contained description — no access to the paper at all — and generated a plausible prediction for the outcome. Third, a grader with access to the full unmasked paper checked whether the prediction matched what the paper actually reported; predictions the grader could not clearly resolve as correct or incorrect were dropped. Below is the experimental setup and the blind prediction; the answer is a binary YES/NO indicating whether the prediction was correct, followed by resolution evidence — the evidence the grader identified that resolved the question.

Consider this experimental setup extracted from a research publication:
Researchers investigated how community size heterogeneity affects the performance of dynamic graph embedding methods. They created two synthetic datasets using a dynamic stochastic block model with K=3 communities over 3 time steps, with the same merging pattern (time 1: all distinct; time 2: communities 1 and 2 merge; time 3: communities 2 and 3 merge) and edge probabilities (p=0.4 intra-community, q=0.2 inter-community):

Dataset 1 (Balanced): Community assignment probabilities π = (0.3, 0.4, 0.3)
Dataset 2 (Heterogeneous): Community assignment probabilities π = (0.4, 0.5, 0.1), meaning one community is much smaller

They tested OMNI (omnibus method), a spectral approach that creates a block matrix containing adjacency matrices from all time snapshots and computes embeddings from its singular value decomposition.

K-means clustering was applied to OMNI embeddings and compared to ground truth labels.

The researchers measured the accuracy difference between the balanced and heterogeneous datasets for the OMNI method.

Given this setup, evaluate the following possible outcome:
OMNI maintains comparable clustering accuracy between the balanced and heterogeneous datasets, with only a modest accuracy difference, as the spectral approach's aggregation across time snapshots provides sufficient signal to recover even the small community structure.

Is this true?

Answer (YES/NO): YES